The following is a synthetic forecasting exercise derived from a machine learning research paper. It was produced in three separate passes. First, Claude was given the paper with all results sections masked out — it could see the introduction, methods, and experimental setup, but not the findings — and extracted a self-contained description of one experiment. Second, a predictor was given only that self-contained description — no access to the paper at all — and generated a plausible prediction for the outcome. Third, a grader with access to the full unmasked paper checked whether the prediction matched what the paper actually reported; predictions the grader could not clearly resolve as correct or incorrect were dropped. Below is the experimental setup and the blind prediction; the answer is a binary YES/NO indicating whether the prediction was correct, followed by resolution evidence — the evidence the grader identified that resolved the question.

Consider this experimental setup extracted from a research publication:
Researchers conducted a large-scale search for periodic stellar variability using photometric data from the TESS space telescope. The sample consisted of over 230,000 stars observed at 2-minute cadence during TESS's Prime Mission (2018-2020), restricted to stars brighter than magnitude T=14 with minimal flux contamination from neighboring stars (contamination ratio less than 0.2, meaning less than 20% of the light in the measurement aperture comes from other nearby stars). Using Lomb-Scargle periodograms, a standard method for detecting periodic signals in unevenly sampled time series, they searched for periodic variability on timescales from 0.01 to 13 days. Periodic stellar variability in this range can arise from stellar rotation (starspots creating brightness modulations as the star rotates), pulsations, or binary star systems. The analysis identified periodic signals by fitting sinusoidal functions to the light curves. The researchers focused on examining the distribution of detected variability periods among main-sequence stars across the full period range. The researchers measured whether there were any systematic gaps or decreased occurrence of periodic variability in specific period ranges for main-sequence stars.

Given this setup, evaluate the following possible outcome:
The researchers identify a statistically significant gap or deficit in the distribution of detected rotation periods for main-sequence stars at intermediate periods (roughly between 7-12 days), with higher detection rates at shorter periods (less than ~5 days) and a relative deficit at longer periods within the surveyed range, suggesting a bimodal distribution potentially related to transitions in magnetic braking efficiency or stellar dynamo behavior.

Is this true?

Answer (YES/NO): NO